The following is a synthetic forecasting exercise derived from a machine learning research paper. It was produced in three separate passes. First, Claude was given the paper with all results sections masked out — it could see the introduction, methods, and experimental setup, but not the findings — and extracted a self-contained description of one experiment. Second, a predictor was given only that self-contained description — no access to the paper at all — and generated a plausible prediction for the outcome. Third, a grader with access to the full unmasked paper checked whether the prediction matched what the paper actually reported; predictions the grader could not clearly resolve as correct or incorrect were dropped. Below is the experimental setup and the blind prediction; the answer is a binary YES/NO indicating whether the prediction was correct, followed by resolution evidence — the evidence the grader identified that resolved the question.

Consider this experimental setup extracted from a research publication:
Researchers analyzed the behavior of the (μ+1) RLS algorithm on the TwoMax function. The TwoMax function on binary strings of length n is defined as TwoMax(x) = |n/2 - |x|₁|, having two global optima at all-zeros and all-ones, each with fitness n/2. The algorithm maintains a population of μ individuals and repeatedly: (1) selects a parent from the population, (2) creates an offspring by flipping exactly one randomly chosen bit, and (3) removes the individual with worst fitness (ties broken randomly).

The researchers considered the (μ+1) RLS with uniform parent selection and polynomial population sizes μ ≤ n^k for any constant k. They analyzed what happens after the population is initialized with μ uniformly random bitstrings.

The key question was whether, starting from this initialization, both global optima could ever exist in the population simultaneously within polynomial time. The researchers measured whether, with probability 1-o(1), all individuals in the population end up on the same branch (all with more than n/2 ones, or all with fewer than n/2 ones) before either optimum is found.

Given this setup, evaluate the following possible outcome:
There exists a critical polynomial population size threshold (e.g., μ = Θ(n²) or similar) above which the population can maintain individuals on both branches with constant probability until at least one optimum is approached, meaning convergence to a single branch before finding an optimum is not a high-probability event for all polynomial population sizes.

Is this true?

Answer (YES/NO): NO